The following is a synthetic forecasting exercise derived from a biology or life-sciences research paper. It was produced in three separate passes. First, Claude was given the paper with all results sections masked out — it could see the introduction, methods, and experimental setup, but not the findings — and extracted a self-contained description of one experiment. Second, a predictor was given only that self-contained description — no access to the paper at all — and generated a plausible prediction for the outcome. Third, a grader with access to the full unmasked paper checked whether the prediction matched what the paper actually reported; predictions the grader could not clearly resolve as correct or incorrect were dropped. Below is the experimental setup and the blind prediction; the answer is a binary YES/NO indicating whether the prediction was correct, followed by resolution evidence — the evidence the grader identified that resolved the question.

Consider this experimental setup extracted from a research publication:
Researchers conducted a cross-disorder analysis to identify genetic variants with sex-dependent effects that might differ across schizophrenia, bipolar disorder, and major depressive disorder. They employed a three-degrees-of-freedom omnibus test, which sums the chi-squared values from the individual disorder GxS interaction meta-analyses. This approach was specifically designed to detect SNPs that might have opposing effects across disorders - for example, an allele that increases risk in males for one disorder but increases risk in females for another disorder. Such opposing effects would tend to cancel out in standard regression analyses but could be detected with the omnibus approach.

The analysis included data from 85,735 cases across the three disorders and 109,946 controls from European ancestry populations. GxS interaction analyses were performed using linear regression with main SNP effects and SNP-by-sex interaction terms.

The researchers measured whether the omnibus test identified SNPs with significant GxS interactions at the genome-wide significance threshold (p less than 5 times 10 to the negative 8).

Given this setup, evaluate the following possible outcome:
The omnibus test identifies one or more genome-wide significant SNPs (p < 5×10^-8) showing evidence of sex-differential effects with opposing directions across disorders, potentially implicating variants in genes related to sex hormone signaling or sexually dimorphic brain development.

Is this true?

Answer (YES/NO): YES